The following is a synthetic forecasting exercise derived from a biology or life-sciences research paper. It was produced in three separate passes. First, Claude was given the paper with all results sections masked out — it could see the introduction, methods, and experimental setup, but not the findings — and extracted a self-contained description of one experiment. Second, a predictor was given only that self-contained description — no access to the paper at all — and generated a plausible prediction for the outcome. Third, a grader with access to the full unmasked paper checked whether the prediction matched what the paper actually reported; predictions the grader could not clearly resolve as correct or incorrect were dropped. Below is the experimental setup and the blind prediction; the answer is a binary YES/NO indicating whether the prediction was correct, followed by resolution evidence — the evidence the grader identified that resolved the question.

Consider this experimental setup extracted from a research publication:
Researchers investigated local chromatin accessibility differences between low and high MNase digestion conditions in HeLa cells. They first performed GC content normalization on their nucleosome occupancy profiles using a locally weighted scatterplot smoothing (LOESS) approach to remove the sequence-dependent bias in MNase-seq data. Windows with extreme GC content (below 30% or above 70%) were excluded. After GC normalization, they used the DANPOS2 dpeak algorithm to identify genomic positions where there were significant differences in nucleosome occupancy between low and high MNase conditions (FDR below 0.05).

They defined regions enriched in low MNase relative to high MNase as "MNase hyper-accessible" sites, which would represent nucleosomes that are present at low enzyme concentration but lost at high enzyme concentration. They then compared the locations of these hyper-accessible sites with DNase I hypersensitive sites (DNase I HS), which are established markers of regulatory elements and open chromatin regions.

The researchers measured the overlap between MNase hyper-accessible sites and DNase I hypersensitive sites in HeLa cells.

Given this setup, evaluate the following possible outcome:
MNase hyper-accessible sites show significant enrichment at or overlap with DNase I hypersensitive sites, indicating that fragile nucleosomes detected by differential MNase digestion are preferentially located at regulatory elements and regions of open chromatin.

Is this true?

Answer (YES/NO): YES